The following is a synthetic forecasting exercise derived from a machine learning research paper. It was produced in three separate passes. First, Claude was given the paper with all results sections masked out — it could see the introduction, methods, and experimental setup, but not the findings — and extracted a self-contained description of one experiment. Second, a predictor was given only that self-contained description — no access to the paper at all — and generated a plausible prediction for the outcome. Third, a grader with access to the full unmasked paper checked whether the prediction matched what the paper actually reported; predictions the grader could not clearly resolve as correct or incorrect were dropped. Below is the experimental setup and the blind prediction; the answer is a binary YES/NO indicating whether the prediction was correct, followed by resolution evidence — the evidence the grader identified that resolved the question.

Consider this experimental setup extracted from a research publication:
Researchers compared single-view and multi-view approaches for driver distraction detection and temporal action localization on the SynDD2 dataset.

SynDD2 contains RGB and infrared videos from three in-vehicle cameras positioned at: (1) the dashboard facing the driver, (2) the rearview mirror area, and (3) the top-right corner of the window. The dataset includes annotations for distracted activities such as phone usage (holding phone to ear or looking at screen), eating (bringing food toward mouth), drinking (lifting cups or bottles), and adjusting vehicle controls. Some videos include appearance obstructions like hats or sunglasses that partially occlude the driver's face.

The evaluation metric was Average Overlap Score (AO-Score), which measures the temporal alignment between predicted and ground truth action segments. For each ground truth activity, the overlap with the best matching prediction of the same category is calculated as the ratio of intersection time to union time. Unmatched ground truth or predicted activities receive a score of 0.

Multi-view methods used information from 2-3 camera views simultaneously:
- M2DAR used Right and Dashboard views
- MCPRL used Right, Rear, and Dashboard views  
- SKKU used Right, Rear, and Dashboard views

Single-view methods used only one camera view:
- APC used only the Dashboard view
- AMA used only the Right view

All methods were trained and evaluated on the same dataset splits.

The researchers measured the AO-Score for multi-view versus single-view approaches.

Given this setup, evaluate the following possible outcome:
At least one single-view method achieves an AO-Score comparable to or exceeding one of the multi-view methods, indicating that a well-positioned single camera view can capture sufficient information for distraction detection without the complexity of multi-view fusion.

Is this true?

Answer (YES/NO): YES